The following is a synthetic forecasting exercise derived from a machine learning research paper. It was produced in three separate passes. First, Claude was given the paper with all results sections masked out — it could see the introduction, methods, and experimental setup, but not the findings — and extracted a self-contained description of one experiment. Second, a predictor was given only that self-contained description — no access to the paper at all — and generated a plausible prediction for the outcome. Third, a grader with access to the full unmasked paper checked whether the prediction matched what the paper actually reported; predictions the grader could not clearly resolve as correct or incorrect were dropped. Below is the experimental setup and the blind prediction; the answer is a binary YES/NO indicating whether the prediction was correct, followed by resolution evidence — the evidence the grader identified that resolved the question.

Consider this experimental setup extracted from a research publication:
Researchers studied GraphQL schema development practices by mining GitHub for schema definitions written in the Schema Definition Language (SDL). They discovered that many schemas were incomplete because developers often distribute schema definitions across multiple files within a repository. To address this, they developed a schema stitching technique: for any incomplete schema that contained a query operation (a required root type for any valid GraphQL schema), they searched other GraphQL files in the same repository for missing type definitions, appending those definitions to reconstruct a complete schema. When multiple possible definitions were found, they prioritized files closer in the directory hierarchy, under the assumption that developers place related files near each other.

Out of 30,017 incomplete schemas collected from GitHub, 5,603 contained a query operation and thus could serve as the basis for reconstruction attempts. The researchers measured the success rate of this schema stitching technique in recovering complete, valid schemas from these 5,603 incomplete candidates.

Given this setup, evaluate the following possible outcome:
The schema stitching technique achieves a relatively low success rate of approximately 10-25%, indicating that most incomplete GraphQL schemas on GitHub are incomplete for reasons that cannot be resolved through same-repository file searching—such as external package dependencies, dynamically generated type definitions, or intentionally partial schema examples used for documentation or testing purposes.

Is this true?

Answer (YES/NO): NO